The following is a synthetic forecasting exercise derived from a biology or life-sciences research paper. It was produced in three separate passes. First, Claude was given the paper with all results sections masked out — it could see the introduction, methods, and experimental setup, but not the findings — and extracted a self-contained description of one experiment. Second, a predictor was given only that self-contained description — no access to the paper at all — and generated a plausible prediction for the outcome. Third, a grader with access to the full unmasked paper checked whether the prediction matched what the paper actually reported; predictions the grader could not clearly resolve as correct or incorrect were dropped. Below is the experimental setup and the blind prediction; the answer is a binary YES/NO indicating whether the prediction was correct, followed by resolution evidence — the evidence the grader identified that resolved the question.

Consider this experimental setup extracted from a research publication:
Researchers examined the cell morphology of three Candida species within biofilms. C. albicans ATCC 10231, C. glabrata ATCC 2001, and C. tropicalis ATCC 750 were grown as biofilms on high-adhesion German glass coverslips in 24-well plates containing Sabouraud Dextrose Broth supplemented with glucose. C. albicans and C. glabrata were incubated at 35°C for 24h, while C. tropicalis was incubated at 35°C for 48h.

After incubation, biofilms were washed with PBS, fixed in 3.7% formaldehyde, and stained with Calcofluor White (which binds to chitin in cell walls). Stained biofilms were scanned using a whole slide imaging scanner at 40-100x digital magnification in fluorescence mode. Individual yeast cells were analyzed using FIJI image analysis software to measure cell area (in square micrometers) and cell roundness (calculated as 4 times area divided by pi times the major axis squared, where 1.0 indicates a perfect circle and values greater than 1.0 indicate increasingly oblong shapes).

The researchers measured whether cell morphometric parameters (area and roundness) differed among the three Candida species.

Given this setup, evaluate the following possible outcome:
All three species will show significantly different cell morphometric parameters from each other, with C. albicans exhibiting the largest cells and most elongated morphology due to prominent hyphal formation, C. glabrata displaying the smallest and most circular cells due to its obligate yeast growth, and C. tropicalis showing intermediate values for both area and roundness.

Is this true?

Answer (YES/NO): NO